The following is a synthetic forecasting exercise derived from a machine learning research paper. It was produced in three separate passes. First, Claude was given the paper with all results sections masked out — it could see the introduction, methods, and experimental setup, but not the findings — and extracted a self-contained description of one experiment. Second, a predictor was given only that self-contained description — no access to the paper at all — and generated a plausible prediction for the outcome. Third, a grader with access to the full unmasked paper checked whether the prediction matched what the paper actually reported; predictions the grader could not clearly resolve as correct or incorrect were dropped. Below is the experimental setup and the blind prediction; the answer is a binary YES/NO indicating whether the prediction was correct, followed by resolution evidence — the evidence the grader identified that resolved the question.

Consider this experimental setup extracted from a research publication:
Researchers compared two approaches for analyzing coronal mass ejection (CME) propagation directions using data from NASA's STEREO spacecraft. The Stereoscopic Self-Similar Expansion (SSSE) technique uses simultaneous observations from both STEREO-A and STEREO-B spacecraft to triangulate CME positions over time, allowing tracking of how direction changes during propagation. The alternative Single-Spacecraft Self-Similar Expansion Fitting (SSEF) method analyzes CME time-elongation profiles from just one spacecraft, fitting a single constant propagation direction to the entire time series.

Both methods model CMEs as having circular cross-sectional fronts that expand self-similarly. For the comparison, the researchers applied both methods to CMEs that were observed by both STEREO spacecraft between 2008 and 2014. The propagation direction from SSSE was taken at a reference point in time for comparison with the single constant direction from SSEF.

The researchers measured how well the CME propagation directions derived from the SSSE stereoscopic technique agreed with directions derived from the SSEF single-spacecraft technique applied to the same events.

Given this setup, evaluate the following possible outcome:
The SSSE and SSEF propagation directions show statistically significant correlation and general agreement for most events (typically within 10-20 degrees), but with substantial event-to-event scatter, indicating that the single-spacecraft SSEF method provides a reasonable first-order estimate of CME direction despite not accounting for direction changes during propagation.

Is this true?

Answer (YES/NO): NO